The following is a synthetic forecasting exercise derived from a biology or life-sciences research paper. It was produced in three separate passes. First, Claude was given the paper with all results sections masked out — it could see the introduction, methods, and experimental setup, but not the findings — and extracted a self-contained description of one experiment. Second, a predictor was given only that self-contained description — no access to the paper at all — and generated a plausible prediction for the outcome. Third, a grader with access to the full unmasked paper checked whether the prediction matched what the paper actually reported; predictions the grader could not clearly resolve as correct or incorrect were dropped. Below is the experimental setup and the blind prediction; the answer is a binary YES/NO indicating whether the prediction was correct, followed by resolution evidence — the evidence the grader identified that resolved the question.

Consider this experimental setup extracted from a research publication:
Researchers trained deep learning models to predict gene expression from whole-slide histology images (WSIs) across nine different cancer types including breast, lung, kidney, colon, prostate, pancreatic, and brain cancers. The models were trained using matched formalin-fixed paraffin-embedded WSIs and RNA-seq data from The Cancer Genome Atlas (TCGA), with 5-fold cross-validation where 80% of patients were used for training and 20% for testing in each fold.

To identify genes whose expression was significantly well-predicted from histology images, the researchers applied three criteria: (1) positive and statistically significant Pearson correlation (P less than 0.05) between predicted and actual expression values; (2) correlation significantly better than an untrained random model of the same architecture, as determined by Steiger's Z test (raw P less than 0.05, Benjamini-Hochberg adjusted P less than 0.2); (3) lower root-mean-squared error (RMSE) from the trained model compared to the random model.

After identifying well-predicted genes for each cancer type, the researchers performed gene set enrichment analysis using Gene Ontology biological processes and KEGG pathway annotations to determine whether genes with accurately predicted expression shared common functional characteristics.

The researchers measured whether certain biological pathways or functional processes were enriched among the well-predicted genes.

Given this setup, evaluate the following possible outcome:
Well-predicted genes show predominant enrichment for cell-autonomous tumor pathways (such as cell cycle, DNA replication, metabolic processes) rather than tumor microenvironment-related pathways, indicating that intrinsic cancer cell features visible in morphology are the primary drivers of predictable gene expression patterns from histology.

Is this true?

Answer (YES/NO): NO